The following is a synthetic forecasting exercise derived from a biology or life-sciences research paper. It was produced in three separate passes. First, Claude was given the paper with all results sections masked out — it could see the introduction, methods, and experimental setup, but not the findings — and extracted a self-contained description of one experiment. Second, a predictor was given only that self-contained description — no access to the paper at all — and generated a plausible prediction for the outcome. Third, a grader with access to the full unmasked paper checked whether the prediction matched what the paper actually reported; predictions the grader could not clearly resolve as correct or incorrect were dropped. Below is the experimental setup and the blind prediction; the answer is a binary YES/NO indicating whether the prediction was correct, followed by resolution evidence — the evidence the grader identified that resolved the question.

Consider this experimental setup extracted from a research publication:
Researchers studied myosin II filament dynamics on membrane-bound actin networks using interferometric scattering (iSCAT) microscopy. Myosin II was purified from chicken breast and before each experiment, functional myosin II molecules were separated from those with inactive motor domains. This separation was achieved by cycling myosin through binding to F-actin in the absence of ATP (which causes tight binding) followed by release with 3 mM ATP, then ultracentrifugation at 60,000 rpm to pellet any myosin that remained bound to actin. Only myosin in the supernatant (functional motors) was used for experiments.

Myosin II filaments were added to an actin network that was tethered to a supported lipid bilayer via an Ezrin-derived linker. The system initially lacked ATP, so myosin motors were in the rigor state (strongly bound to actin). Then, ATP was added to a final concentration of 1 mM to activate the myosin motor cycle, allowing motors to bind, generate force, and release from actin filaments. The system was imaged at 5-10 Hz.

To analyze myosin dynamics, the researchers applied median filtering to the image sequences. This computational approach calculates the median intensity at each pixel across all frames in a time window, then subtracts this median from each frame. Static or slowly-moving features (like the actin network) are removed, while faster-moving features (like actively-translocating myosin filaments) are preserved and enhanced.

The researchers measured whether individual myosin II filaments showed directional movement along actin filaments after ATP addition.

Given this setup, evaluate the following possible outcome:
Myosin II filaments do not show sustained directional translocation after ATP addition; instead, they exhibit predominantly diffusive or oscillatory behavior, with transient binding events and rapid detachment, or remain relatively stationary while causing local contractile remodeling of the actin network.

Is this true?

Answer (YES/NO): NO